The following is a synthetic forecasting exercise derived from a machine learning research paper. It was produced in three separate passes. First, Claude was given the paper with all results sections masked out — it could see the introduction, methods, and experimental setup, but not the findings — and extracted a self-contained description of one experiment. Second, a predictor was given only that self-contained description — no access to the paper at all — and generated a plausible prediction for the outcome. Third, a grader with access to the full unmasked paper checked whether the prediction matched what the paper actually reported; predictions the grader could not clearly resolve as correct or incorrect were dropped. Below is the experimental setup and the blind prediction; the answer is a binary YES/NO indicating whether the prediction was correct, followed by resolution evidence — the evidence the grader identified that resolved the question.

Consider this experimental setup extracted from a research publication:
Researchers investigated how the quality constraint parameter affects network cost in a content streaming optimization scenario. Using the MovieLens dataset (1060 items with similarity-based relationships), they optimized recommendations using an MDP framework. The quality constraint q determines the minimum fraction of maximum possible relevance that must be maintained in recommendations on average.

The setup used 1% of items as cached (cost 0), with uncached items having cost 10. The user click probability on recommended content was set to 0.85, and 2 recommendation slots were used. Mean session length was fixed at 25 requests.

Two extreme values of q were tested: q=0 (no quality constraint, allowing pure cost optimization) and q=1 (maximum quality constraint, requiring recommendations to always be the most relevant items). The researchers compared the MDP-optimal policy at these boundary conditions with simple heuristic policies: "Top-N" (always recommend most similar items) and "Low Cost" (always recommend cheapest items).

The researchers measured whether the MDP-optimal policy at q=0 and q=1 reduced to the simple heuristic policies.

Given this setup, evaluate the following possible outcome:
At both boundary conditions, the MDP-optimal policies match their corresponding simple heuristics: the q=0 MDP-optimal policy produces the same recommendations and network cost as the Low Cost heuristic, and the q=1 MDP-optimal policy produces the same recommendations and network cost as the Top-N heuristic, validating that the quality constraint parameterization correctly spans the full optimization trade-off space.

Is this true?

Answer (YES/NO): YES